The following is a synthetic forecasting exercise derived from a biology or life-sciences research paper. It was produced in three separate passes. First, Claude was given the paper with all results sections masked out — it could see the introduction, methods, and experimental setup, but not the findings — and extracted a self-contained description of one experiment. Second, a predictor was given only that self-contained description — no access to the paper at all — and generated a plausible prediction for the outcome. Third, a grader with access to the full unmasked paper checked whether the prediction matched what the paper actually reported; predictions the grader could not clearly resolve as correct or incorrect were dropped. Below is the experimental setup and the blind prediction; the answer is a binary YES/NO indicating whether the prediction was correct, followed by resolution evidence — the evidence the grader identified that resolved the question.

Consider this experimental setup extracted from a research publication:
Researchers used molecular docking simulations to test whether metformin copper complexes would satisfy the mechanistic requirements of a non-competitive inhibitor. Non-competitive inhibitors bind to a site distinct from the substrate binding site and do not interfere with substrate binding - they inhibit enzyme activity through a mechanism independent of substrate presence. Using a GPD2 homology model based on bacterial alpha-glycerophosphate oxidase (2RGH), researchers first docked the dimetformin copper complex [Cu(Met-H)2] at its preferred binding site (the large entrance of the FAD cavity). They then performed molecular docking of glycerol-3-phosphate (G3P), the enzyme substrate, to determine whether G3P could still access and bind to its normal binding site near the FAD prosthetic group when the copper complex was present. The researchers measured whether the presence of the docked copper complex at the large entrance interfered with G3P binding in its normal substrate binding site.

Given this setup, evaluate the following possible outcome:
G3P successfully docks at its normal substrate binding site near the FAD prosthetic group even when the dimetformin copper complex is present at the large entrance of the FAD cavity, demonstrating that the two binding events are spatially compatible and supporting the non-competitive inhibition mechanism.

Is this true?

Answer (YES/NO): YES